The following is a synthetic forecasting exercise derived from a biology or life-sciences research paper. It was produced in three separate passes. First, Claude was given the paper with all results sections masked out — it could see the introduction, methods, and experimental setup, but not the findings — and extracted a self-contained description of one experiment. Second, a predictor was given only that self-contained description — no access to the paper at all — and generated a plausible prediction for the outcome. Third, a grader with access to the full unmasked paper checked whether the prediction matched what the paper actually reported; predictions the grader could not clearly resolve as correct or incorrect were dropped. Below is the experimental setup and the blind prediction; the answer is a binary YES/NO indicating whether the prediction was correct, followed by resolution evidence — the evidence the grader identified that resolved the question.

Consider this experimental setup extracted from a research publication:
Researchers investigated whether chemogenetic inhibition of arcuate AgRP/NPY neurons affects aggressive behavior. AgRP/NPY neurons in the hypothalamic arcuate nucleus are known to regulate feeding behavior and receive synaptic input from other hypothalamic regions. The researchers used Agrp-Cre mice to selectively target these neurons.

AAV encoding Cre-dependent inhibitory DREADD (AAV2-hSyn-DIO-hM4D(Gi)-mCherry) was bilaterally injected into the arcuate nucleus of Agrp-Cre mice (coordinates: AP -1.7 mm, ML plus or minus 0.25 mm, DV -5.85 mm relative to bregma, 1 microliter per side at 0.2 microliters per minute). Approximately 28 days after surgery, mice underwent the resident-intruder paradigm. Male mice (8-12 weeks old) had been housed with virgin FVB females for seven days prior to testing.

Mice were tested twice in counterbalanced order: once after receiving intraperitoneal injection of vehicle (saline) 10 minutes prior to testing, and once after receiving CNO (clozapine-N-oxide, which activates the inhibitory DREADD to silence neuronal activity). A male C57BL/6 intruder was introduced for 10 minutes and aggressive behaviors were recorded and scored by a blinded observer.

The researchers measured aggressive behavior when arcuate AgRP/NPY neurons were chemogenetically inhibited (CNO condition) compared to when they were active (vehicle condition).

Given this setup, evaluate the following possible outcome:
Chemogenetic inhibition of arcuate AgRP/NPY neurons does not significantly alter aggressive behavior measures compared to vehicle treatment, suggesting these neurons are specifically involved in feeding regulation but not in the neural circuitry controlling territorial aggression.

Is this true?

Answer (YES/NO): NO